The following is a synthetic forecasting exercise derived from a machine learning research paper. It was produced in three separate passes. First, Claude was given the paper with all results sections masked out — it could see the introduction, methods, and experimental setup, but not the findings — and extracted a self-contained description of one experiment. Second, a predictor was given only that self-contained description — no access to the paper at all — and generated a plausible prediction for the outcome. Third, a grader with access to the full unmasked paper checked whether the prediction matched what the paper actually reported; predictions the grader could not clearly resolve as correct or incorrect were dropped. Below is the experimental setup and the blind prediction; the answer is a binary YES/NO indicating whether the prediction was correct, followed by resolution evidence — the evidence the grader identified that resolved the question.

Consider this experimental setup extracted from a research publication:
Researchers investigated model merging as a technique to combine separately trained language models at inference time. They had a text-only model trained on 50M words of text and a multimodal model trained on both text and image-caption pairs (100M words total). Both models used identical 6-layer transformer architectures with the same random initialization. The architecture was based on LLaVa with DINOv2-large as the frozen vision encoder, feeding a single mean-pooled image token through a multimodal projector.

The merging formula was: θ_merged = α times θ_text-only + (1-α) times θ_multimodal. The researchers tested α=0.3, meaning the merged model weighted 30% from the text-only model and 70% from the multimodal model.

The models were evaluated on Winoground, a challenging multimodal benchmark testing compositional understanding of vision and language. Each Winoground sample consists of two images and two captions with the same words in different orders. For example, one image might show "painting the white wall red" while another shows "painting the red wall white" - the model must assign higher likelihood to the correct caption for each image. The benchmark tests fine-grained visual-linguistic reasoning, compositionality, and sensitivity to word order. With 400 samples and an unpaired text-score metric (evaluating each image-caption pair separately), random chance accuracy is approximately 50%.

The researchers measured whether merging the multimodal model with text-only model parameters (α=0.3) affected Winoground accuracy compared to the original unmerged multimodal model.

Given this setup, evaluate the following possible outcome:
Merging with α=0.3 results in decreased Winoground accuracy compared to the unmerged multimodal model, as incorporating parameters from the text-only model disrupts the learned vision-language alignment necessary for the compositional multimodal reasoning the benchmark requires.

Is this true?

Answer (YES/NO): NO